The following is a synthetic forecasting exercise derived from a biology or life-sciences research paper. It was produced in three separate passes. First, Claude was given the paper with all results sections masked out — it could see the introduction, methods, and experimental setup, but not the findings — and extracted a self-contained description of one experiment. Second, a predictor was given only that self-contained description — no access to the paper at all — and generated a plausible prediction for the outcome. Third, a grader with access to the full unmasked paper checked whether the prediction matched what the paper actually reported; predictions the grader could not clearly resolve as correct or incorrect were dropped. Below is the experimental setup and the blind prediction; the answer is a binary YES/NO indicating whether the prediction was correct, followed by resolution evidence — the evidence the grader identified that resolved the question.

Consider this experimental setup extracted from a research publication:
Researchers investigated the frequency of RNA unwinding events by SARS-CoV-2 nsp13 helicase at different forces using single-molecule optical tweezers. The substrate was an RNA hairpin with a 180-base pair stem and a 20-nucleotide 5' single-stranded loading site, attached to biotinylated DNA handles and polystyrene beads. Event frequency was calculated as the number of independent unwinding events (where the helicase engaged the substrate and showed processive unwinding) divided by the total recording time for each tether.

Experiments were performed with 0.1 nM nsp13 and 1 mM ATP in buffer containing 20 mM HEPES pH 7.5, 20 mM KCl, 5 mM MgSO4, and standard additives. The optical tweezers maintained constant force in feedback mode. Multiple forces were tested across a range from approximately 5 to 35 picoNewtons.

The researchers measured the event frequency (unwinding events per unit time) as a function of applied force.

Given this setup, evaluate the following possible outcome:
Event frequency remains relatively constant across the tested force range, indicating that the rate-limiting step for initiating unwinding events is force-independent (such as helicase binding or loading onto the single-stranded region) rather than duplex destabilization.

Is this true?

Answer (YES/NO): NO